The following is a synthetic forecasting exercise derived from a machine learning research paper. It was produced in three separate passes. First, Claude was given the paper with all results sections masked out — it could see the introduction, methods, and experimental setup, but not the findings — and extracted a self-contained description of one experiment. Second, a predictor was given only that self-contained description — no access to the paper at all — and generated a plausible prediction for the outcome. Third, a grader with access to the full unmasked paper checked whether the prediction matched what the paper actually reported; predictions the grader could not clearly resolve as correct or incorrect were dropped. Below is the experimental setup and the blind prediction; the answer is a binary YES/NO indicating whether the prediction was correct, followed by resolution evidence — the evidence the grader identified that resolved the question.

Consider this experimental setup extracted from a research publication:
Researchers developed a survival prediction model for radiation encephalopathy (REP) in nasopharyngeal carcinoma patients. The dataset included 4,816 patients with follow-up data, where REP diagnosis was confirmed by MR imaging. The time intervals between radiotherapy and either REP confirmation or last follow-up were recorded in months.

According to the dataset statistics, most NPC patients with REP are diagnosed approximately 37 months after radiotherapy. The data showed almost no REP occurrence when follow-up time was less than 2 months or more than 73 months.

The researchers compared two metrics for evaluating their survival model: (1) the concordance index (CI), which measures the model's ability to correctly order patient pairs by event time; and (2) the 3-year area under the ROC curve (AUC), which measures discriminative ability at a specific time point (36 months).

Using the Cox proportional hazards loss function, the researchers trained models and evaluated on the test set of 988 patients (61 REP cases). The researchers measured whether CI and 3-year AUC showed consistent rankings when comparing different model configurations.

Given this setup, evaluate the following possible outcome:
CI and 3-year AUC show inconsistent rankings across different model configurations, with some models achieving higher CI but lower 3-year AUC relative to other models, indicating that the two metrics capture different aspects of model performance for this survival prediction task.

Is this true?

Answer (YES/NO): NO